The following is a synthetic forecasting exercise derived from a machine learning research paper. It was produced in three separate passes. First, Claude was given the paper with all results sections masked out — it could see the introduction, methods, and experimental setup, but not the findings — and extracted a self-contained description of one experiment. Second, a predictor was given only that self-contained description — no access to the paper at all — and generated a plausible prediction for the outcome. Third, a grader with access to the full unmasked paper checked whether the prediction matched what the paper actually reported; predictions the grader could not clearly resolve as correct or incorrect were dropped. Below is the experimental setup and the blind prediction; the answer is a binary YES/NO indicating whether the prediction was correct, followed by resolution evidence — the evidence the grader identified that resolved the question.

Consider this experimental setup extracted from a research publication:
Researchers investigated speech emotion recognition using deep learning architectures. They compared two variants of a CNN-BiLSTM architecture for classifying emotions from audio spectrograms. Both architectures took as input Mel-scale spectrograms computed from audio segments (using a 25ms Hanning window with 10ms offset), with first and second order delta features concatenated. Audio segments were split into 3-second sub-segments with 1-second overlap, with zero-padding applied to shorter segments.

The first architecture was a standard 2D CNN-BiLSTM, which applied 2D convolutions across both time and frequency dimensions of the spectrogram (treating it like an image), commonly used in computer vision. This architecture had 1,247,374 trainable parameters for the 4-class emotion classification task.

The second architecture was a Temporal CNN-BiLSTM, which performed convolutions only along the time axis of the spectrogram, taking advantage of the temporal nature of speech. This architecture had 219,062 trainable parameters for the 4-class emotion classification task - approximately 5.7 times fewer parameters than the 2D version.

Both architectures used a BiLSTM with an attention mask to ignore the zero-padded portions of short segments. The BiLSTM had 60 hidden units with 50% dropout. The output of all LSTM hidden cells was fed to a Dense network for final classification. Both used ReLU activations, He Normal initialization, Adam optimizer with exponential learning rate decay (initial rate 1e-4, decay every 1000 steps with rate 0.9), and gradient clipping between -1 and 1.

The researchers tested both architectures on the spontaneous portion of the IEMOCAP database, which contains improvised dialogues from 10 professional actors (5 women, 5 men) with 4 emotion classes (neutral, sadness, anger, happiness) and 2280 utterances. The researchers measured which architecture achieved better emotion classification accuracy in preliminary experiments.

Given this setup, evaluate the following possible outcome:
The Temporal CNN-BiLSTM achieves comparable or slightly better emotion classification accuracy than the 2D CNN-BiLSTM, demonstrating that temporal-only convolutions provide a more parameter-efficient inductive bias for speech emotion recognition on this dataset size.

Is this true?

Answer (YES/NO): YES